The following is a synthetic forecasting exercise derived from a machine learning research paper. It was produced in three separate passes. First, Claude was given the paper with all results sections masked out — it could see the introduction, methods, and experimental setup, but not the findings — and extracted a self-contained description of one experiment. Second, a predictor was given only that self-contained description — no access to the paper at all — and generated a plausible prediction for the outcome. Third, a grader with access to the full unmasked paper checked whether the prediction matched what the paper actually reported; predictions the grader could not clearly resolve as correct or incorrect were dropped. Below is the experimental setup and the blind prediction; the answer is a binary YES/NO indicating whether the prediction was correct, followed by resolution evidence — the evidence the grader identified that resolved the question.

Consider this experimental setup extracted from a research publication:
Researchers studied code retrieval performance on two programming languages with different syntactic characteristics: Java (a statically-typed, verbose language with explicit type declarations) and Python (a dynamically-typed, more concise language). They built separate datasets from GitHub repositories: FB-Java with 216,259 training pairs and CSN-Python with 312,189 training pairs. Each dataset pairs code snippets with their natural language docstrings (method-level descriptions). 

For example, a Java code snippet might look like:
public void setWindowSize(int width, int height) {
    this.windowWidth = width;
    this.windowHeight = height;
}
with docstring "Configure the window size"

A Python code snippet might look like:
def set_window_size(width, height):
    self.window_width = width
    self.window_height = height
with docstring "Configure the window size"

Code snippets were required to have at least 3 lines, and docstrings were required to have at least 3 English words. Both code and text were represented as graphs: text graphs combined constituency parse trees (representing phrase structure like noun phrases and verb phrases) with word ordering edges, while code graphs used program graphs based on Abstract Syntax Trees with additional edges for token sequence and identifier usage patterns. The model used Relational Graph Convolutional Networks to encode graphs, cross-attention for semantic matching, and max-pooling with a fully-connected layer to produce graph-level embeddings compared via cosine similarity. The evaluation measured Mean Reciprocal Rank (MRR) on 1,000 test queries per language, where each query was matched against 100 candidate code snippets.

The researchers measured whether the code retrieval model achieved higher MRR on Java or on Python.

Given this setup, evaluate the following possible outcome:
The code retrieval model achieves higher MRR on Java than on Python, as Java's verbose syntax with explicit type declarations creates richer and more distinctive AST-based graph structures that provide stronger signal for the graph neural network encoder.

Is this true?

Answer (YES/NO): NO